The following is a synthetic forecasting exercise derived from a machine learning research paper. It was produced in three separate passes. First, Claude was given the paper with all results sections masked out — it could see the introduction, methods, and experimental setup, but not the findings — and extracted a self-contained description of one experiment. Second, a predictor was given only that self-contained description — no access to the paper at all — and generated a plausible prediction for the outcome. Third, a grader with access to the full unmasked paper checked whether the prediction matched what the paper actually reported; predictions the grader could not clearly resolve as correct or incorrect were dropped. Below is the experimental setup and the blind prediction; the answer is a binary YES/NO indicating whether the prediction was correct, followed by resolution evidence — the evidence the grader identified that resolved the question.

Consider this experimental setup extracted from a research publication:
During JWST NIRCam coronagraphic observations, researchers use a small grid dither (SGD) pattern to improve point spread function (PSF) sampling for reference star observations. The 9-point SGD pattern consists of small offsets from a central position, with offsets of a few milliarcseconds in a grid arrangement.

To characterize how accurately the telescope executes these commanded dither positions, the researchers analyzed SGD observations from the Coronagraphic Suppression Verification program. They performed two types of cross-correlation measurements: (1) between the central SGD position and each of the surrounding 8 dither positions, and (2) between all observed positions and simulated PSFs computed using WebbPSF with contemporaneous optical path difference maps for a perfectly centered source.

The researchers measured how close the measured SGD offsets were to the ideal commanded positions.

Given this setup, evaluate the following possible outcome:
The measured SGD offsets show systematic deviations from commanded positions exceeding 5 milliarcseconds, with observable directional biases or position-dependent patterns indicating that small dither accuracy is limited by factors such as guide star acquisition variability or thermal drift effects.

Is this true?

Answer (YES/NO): NO